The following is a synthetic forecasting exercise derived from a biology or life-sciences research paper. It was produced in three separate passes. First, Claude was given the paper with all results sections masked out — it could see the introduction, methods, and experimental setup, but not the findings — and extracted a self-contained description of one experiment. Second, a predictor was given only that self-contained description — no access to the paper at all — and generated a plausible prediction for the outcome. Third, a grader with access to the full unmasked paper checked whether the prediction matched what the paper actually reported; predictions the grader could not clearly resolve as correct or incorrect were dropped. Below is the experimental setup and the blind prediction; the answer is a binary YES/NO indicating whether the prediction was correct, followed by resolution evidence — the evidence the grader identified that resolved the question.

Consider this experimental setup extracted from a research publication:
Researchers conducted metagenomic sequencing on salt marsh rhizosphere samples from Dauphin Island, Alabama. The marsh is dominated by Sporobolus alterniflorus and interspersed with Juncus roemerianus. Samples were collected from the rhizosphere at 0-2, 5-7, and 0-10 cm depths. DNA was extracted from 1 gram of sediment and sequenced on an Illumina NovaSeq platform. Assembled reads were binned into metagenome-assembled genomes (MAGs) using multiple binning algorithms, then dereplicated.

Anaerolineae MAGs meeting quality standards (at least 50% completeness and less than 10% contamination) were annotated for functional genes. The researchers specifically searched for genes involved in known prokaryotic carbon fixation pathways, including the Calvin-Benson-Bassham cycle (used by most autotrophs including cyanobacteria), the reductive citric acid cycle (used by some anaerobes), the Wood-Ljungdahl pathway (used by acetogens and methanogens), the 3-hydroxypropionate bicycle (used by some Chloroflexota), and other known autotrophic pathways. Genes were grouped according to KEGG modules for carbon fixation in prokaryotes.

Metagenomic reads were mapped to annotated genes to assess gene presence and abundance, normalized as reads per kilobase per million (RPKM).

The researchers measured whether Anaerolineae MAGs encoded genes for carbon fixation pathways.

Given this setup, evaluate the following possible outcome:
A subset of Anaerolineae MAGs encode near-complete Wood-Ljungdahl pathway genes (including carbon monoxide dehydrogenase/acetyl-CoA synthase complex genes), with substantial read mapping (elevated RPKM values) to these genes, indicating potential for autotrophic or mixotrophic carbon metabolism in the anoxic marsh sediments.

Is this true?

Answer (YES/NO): NO